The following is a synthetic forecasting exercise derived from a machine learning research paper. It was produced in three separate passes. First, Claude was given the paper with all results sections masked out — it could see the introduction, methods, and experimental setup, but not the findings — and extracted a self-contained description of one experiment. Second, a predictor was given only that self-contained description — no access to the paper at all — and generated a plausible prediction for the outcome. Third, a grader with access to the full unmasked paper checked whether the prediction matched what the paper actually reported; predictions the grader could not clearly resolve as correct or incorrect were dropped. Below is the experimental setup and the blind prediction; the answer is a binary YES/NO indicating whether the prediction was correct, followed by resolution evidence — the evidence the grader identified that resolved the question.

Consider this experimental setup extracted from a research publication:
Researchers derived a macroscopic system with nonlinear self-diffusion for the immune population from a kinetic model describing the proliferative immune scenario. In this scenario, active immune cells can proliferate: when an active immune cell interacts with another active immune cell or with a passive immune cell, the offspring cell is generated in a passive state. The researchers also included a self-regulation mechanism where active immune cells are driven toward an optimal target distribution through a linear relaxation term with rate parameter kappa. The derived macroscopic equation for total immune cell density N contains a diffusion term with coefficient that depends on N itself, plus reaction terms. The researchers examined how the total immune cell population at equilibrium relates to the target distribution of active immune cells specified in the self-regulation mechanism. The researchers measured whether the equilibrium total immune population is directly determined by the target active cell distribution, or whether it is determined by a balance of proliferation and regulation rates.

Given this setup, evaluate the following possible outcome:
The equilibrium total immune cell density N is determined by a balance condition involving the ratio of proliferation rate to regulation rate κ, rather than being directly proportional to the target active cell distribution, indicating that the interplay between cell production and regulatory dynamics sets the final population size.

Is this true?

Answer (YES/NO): NO